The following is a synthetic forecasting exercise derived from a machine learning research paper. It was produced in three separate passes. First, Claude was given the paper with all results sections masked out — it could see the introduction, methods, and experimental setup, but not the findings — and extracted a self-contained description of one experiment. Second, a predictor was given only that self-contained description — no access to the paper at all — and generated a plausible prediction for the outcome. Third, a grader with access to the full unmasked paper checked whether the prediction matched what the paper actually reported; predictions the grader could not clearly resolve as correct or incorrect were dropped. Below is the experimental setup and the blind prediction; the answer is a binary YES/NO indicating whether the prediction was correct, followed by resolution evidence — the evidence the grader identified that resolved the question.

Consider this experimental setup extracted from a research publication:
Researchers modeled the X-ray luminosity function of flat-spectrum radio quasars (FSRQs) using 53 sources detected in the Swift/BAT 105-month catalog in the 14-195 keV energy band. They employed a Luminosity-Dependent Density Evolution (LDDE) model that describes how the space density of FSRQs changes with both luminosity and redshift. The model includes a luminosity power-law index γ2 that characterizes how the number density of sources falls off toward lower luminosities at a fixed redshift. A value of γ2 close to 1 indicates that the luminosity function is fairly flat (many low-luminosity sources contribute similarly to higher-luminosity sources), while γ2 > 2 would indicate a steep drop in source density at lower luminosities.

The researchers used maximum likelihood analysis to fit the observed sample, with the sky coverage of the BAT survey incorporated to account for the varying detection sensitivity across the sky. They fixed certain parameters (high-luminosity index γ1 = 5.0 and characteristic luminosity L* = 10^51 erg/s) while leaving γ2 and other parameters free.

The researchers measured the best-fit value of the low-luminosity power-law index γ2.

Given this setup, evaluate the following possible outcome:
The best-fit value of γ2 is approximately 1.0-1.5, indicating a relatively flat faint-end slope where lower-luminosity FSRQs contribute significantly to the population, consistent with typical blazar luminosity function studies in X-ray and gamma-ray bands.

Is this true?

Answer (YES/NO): NO